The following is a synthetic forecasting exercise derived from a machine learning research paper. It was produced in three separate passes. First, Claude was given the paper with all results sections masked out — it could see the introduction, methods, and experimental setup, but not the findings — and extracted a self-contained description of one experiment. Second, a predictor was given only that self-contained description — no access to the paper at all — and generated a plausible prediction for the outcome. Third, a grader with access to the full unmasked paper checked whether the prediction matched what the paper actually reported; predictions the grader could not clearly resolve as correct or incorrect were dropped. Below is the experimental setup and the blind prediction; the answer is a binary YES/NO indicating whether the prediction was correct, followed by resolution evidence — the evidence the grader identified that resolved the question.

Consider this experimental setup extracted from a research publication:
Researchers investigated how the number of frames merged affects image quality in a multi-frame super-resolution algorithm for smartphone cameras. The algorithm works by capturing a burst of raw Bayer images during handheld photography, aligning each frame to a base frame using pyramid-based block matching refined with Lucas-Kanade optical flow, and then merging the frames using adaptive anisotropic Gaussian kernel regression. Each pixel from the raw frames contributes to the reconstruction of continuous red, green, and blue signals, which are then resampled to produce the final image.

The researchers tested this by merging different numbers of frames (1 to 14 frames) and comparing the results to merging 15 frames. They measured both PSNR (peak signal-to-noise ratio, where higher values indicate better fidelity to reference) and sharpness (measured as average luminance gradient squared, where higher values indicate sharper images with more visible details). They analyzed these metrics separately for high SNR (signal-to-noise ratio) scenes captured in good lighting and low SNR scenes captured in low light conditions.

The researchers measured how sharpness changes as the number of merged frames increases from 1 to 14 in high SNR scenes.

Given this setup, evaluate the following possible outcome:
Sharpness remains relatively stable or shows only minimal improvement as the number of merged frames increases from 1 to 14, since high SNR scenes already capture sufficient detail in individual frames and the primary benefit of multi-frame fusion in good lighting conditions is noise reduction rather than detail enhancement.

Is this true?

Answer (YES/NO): NO